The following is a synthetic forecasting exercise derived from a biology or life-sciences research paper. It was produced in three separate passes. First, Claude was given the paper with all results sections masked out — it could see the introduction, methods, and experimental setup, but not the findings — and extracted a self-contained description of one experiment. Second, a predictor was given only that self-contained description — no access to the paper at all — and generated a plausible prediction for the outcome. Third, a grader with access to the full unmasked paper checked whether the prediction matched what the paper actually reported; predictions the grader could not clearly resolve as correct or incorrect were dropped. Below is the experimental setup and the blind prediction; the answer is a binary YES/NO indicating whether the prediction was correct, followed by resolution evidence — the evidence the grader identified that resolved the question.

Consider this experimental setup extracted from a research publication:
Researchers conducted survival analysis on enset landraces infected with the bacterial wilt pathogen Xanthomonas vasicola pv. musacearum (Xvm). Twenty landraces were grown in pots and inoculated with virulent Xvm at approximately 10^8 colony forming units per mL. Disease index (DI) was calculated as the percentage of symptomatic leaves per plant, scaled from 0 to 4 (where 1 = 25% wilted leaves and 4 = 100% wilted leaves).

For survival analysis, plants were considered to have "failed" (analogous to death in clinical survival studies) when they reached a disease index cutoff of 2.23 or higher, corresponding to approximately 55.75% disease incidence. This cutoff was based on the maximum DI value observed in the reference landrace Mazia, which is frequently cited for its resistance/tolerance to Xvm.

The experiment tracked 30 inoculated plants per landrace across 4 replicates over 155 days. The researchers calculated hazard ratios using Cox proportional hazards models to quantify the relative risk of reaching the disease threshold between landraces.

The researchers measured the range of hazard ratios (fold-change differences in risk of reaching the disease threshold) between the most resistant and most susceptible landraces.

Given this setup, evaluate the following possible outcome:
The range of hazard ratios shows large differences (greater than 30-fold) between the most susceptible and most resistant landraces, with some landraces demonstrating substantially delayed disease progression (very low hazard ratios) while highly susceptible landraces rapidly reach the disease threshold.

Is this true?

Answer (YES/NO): NO